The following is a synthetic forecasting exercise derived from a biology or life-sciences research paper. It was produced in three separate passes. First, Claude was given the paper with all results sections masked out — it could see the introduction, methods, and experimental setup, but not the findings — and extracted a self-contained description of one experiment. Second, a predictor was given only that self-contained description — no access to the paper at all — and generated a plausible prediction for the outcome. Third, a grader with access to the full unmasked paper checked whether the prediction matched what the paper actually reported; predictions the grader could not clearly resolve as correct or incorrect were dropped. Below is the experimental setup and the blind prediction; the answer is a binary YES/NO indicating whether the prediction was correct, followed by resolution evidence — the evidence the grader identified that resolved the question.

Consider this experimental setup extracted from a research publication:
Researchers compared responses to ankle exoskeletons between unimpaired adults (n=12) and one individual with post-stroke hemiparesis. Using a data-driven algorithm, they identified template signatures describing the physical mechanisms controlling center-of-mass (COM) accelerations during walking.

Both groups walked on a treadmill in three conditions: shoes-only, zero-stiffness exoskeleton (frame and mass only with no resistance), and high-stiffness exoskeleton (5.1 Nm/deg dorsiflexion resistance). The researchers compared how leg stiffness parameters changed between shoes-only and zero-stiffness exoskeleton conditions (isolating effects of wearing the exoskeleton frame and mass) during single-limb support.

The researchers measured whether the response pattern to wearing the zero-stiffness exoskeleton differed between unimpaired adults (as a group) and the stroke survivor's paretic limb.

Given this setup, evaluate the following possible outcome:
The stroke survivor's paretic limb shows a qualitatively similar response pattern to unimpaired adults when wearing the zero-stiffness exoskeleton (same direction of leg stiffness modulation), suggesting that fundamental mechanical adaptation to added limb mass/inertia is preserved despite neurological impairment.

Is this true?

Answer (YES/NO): NO